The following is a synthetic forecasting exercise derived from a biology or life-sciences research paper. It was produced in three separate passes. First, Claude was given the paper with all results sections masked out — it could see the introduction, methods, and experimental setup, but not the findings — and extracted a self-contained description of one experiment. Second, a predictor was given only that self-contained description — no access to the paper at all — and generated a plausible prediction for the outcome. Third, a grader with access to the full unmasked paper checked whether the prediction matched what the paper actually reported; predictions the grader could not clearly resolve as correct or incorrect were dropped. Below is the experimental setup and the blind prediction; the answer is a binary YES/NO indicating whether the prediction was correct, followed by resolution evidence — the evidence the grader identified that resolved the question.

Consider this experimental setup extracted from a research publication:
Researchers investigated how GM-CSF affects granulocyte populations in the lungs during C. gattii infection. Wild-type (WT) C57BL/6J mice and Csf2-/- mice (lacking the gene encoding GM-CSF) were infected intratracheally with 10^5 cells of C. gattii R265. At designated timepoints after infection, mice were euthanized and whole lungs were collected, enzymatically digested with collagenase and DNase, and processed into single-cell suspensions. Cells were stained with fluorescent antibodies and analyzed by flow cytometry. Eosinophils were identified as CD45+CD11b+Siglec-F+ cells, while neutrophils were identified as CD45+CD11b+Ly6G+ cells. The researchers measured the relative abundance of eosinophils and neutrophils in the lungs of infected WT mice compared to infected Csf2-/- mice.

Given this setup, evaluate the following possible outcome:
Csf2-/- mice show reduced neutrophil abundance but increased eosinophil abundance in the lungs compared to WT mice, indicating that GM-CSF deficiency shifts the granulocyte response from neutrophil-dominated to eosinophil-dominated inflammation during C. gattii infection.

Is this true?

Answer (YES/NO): NO